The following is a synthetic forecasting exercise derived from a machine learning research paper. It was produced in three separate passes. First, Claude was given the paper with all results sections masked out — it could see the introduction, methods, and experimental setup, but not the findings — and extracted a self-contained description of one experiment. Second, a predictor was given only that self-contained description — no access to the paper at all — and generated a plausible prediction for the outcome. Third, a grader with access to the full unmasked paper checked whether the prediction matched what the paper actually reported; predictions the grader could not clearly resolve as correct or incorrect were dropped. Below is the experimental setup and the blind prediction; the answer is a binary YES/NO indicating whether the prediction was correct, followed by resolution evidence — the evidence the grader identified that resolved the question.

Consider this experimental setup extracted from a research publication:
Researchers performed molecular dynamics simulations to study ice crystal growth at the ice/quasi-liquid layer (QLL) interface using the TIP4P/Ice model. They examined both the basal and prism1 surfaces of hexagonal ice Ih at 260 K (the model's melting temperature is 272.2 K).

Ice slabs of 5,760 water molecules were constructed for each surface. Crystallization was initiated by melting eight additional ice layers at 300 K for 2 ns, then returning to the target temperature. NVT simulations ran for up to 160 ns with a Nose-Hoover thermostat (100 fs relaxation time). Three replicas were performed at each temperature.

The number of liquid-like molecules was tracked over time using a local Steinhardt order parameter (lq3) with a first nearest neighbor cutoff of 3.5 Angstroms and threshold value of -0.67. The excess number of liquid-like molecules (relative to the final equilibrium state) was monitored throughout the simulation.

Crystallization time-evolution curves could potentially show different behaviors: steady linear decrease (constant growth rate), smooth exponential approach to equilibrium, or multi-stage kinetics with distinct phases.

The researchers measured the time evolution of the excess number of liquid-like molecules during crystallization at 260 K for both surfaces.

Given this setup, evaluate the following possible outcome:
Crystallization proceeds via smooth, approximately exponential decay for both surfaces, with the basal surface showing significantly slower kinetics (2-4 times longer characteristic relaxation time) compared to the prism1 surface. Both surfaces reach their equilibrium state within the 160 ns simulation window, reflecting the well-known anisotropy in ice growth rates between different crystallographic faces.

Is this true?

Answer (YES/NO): NO